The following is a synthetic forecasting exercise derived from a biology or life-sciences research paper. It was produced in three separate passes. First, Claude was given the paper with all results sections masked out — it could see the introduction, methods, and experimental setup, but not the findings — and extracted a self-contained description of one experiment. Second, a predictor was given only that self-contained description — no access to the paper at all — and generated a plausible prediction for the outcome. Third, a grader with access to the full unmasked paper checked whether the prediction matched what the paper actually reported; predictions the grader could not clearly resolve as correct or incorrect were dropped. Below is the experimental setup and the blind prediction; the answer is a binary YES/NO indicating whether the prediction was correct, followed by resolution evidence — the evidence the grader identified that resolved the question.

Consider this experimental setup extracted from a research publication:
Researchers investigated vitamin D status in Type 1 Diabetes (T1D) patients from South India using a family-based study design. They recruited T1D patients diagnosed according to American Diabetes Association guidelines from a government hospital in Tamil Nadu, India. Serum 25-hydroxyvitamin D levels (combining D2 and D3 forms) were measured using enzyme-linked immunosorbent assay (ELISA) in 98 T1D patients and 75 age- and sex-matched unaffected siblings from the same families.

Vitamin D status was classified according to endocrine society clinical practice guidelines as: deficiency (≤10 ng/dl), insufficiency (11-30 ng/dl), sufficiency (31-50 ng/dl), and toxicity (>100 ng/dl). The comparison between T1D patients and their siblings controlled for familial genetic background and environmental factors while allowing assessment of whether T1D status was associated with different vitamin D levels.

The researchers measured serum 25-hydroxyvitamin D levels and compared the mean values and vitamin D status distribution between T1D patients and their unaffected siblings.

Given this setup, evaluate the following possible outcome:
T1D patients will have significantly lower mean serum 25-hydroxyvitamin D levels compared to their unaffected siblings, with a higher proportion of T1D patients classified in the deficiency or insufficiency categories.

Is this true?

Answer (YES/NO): YES